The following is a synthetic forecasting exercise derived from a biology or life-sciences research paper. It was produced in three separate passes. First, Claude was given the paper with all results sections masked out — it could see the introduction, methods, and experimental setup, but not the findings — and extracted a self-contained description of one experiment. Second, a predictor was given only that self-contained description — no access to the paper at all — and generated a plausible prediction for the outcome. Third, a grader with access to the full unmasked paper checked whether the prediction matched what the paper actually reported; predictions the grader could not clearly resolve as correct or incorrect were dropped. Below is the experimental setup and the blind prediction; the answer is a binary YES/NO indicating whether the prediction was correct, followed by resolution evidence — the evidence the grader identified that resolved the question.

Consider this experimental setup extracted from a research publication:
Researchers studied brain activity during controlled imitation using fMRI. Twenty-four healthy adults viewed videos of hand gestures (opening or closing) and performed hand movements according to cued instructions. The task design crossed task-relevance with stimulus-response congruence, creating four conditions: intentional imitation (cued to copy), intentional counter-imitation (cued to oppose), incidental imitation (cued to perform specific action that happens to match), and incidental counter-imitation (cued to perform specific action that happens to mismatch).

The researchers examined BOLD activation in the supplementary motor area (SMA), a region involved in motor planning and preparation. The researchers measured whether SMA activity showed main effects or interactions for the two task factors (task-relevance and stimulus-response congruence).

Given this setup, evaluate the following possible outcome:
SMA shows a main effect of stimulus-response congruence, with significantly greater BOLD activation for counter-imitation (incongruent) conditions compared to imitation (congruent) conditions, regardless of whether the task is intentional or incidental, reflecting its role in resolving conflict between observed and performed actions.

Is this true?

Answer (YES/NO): NO